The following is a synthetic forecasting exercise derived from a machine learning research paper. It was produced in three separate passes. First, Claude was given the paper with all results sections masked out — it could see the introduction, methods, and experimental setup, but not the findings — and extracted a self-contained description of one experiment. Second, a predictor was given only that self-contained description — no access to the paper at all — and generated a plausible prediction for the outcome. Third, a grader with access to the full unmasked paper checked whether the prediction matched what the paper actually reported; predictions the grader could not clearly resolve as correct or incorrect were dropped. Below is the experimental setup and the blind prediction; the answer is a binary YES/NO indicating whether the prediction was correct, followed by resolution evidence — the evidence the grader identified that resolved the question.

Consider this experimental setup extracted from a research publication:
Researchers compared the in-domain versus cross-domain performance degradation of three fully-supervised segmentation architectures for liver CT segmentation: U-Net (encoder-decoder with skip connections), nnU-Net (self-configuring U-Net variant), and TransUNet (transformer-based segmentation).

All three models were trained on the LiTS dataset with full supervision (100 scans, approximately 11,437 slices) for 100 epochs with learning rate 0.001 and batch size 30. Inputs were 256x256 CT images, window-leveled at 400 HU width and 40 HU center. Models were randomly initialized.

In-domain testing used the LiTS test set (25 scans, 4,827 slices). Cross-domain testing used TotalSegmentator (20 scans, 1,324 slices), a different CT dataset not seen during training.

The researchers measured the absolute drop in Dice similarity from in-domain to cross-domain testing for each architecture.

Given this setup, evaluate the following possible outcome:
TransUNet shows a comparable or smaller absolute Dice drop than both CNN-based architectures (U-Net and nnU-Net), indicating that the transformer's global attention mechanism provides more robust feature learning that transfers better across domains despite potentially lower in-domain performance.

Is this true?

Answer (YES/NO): NO